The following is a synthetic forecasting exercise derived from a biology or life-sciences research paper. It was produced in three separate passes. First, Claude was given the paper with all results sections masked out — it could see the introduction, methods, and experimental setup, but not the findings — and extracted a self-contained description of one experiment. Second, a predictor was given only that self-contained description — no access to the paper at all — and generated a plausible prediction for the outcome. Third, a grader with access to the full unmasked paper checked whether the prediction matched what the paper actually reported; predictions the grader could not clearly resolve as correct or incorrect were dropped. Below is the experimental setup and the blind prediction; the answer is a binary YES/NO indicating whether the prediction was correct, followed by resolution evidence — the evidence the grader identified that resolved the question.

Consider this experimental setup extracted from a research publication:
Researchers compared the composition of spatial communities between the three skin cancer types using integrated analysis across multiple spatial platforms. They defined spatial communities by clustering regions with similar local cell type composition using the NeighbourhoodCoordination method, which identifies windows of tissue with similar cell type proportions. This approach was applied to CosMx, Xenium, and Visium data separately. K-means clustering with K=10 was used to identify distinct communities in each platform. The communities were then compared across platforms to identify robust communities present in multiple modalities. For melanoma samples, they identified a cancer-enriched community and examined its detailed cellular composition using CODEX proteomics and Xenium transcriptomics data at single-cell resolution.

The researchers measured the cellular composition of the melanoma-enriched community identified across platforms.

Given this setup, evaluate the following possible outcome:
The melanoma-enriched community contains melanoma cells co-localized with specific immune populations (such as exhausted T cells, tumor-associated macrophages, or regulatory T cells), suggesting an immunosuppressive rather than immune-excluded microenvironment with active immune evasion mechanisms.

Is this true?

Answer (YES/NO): YES